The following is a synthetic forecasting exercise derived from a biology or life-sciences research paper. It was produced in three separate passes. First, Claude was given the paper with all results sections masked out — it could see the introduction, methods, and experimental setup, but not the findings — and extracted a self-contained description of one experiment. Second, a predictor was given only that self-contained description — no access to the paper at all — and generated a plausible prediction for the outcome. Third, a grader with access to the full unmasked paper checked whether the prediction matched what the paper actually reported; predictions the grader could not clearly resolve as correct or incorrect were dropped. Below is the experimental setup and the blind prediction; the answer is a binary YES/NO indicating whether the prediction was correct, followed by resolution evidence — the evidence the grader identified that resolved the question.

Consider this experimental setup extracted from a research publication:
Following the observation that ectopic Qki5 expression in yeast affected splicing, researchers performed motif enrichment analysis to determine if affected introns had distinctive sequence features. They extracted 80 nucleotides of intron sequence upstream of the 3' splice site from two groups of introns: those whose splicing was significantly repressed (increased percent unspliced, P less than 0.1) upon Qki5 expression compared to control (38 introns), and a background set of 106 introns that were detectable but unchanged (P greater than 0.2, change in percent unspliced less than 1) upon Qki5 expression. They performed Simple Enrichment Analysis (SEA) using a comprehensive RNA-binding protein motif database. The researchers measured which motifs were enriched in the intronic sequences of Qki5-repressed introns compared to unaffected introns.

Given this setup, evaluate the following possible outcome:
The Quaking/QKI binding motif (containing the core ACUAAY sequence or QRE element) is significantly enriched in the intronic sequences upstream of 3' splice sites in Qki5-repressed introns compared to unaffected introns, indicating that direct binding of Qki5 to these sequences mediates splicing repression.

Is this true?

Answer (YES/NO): YES